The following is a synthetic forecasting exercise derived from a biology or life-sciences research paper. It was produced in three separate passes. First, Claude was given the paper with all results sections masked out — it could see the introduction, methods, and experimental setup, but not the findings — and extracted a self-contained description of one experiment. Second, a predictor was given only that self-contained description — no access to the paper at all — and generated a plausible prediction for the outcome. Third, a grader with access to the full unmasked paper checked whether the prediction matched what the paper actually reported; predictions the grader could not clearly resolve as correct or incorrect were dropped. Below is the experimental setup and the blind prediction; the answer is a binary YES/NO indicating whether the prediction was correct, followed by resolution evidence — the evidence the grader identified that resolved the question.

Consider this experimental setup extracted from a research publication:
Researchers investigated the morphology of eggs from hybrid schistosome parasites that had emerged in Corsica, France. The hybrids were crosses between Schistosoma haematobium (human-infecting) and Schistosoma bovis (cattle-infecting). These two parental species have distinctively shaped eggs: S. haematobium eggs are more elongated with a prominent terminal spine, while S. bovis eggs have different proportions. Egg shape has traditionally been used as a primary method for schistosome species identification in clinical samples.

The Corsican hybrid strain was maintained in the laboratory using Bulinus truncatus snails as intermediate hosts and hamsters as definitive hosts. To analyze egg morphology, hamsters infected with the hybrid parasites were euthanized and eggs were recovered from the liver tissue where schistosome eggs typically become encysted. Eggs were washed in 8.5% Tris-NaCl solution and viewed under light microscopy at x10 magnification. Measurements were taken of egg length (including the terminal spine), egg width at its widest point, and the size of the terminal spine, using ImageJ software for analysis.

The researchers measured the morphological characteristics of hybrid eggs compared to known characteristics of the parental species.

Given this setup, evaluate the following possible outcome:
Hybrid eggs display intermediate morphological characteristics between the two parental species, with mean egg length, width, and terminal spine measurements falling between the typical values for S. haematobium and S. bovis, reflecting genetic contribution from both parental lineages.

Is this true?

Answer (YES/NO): NO